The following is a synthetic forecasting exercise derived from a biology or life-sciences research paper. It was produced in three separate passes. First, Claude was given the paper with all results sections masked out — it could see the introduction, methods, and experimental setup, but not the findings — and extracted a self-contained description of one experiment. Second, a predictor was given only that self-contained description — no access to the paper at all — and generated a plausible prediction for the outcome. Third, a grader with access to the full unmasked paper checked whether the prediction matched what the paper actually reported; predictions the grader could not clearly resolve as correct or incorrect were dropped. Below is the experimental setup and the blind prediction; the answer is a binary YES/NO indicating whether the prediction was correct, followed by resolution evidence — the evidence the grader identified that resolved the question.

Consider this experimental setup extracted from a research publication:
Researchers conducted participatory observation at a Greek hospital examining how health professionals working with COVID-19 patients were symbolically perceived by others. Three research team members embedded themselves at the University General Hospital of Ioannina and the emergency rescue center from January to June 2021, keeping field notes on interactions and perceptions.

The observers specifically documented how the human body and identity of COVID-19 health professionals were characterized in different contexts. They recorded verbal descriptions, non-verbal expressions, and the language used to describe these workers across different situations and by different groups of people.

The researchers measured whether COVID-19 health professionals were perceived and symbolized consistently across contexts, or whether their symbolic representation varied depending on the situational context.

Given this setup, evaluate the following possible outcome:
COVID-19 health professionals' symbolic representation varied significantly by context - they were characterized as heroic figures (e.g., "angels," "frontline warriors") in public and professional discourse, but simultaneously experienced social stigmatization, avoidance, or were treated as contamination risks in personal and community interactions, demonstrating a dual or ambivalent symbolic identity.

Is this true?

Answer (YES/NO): YES